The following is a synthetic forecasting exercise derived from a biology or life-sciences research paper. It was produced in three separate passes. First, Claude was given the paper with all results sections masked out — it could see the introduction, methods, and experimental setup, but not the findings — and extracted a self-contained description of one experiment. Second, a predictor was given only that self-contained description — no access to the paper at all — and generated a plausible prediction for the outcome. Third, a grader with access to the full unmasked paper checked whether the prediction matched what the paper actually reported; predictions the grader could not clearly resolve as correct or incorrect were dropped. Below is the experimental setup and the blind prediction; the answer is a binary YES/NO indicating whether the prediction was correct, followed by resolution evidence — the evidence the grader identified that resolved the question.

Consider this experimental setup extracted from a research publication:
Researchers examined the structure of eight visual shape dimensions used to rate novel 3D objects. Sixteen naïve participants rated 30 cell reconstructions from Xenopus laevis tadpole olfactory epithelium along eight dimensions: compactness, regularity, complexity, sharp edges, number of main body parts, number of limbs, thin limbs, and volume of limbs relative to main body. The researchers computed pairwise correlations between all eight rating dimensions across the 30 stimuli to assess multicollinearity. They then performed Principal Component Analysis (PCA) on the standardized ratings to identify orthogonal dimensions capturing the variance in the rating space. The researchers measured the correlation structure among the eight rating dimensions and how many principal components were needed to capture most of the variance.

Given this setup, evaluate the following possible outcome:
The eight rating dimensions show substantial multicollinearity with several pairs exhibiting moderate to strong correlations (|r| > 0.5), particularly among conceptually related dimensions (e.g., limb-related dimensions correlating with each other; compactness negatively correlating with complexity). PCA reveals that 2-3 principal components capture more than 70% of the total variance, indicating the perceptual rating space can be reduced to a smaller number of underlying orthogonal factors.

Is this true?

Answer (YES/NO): NO